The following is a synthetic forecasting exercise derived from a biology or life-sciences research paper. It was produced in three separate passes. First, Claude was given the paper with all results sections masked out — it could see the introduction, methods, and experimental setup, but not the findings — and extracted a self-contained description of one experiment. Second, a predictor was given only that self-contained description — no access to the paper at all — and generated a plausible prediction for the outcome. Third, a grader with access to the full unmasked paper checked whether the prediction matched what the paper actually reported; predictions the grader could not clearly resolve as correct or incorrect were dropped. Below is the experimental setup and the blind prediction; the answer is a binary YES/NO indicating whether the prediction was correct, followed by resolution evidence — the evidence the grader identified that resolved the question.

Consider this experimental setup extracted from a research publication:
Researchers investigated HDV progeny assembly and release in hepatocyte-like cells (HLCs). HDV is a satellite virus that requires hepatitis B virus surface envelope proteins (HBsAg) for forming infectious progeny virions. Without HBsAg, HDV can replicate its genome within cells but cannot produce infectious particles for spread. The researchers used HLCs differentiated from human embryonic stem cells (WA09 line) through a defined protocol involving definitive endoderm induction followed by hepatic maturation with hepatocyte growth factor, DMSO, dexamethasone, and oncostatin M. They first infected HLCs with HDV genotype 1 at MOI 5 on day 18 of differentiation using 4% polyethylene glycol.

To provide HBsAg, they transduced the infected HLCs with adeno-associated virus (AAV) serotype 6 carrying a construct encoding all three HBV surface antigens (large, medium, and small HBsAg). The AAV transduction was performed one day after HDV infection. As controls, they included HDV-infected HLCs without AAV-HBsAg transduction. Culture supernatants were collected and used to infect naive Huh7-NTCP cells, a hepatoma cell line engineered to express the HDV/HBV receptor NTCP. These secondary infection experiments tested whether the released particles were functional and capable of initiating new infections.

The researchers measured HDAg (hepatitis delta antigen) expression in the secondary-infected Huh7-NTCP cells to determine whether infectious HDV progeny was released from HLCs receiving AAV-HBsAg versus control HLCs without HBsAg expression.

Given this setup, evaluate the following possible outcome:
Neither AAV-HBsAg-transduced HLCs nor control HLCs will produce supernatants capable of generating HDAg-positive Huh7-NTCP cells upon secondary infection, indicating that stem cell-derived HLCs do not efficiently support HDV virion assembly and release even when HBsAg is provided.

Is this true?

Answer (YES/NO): NO